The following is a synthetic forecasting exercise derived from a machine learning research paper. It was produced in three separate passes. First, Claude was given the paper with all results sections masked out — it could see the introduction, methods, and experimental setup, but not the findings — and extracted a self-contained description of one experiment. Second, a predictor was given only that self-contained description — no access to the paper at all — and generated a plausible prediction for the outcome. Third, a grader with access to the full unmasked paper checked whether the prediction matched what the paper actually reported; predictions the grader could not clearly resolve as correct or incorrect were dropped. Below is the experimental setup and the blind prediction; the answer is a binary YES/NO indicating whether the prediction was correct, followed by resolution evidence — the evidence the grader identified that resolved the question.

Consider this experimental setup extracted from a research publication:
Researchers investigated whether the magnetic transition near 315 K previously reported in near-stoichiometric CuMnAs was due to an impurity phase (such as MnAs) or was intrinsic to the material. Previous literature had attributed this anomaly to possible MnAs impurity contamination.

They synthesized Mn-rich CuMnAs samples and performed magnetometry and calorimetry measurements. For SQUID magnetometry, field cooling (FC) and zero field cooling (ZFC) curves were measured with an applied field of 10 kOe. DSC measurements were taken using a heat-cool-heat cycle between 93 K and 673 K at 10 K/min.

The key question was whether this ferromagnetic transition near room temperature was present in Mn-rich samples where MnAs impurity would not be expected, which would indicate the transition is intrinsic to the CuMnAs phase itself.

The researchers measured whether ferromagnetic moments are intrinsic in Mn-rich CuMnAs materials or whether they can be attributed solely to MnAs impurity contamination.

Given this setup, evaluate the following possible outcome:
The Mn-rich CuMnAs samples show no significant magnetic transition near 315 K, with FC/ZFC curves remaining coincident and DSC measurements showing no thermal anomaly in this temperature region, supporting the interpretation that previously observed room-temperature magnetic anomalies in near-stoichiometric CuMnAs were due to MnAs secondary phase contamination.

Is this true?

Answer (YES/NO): NO